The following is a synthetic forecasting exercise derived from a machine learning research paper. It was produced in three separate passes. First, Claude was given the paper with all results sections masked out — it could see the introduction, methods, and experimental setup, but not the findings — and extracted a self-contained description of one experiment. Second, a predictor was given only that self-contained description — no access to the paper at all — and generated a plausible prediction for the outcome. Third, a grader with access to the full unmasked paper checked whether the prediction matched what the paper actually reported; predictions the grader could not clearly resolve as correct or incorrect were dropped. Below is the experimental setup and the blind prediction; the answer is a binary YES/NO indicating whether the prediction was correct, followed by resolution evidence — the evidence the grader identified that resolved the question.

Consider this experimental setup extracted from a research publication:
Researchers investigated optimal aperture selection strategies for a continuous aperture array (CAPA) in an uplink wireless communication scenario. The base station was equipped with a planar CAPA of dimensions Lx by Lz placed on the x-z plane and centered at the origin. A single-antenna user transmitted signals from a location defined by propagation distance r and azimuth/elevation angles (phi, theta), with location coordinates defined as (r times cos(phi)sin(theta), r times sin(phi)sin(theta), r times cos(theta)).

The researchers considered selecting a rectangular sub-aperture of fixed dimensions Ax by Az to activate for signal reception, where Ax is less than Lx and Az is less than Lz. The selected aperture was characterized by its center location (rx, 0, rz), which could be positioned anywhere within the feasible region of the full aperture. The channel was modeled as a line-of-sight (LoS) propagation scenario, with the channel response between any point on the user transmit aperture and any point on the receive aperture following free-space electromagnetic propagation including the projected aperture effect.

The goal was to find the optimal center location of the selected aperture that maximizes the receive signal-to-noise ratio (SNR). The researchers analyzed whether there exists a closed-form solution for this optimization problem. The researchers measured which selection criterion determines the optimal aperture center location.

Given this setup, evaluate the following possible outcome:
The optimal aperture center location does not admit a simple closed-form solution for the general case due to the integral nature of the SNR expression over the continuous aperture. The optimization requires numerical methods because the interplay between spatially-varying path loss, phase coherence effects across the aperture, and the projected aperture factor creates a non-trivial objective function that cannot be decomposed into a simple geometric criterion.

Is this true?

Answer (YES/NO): NO